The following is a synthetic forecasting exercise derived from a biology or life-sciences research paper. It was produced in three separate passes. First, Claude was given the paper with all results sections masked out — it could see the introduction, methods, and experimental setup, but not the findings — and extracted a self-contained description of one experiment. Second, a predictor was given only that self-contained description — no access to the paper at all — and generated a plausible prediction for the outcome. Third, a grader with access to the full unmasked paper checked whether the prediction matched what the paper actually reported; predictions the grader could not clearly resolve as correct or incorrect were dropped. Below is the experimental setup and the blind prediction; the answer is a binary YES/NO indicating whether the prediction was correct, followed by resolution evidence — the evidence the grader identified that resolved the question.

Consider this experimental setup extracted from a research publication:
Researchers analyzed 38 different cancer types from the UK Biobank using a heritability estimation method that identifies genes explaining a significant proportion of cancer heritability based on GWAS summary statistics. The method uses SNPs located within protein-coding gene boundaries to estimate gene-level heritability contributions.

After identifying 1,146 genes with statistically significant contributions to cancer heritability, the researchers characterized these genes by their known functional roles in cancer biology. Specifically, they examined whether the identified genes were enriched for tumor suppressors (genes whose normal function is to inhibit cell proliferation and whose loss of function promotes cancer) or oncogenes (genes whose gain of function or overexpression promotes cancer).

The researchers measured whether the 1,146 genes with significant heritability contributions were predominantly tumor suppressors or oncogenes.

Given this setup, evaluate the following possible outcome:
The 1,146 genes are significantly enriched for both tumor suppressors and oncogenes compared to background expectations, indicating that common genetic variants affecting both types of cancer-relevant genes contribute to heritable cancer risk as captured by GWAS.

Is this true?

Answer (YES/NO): YES